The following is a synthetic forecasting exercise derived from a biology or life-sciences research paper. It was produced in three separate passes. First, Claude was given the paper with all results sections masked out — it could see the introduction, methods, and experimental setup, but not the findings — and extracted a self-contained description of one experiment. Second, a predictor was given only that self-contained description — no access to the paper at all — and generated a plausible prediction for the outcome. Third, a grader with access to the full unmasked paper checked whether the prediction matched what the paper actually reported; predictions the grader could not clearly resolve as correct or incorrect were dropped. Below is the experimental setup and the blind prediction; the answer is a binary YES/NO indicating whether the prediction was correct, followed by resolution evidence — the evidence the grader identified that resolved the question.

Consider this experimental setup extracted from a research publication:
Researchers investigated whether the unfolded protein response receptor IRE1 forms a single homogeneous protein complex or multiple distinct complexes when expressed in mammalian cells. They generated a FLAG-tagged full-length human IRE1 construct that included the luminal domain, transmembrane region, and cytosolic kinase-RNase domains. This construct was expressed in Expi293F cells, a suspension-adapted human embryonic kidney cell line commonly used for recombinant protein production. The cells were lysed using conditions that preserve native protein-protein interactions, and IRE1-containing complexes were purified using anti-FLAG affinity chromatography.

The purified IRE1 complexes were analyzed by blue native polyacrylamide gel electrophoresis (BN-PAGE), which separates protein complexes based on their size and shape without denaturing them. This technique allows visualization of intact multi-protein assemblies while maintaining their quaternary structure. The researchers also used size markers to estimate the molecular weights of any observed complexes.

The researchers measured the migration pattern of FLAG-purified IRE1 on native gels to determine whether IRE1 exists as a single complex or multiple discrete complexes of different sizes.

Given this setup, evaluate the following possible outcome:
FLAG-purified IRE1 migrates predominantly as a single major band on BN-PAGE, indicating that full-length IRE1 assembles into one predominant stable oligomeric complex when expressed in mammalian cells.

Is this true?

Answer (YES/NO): NO